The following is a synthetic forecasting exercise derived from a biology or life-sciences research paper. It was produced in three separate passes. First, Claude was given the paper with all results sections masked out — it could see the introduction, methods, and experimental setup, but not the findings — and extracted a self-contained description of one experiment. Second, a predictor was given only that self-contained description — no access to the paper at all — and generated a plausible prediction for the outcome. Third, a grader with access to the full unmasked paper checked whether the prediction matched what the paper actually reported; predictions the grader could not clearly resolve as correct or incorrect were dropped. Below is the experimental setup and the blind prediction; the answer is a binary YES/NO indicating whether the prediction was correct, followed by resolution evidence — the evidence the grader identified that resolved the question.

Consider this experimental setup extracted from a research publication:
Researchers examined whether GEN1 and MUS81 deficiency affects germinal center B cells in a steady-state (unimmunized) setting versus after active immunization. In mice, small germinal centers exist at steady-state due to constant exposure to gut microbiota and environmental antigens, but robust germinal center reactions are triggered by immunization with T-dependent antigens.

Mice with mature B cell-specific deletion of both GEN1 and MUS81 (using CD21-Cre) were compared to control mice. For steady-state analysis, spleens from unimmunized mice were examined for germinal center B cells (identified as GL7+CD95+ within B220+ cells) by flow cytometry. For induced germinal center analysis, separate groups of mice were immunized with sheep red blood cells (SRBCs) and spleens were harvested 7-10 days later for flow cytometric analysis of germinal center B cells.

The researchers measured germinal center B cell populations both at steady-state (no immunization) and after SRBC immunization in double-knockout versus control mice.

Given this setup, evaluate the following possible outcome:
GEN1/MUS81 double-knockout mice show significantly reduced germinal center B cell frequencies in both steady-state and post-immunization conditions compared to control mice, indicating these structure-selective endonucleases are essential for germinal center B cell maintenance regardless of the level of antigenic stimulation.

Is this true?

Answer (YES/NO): YES